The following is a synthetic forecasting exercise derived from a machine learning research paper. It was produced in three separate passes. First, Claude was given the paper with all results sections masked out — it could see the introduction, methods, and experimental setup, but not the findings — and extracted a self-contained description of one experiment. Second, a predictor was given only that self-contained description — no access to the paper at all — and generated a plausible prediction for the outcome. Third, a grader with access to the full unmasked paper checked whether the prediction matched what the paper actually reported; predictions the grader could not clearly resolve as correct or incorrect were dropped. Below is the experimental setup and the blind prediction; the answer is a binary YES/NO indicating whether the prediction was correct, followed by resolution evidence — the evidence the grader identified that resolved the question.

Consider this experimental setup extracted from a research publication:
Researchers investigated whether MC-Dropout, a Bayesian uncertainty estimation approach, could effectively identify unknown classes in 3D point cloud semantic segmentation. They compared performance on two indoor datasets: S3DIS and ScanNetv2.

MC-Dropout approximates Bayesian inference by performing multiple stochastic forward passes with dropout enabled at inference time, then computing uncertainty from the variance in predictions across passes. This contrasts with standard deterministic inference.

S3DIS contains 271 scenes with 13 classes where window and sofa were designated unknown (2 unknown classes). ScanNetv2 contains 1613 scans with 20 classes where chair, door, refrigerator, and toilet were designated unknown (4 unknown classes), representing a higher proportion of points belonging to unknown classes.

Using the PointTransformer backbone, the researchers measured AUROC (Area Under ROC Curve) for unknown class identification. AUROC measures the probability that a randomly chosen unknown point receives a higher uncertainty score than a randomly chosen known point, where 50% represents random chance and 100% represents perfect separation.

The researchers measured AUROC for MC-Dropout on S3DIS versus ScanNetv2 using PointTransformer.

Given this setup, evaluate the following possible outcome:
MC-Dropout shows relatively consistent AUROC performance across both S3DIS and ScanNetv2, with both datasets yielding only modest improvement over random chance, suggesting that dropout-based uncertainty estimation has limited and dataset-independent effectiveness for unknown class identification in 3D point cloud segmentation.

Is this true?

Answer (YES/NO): NO